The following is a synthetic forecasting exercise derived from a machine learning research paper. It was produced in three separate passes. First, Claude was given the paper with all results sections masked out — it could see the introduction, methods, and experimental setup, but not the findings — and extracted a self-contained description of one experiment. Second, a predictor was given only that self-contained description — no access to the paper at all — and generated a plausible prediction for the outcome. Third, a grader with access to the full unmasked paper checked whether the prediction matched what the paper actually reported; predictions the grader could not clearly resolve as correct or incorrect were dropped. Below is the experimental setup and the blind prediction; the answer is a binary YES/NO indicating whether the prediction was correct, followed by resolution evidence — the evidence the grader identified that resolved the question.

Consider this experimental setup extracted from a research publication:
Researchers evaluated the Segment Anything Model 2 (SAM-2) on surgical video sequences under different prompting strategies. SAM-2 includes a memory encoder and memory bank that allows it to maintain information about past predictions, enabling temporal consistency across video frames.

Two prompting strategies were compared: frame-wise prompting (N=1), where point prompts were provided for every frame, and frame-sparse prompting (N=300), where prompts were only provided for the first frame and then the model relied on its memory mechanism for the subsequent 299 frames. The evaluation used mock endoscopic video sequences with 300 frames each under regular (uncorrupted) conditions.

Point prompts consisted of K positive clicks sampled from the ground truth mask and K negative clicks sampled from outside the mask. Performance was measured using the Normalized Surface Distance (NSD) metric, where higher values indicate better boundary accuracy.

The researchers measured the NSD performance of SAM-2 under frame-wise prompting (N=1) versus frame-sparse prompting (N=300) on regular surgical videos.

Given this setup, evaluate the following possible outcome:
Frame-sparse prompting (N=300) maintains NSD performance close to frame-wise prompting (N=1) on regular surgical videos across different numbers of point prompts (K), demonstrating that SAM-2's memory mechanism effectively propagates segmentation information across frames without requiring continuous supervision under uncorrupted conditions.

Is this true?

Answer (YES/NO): NO